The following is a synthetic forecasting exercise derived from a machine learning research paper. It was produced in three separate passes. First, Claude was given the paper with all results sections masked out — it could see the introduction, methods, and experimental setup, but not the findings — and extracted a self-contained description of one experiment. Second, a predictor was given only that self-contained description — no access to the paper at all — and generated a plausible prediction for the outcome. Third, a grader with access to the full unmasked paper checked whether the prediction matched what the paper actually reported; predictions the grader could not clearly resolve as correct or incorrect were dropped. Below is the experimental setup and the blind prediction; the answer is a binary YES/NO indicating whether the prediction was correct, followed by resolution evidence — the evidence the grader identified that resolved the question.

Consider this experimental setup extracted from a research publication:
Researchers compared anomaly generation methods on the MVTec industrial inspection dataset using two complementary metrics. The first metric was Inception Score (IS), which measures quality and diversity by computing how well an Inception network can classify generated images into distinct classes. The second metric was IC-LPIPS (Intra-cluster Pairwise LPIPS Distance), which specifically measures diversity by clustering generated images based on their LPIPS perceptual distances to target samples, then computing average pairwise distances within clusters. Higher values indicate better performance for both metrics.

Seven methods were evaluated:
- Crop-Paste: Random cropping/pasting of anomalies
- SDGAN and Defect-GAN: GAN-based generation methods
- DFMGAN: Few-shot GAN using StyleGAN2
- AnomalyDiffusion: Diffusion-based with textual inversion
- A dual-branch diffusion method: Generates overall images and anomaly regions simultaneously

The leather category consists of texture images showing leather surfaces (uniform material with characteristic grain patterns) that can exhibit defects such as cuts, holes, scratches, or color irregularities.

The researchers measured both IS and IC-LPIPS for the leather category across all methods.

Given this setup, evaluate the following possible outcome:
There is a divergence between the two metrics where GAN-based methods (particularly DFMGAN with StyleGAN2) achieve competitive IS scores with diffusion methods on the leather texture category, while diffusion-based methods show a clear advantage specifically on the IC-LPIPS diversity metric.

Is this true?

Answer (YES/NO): NO